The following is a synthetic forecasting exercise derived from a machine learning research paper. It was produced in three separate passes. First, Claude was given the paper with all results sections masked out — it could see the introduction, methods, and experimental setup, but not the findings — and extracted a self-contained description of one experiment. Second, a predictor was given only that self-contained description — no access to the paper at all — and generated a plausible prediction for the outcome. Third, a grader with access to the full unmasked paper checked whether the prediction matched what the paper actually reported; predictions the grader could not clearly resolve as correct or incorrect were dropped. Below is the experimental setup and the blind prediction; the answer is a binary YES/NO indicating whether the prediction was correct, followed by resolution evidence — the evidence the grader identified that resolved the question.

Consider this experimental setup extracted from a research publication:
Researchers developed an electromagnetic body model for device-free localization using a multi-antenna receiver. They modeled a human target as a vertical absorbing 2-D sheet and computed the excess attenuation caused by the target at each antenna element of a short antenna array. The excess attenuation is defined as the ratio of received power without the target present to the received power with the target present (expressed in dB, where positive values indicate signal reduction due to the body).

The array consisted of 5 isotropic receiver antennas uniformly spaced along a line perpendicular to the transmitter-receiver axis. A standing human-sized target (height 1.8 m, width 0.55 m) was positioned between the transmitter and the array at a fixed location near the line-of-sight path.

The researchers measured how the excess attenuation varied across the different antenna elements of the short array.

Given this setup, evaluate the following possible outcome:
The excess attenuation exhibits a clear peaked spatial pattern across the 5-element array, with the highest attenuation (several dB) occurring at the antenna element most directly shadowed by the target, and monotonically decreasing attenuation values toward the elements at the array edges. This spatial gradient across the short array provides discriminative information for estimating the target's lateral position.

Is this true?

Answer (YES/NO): NO